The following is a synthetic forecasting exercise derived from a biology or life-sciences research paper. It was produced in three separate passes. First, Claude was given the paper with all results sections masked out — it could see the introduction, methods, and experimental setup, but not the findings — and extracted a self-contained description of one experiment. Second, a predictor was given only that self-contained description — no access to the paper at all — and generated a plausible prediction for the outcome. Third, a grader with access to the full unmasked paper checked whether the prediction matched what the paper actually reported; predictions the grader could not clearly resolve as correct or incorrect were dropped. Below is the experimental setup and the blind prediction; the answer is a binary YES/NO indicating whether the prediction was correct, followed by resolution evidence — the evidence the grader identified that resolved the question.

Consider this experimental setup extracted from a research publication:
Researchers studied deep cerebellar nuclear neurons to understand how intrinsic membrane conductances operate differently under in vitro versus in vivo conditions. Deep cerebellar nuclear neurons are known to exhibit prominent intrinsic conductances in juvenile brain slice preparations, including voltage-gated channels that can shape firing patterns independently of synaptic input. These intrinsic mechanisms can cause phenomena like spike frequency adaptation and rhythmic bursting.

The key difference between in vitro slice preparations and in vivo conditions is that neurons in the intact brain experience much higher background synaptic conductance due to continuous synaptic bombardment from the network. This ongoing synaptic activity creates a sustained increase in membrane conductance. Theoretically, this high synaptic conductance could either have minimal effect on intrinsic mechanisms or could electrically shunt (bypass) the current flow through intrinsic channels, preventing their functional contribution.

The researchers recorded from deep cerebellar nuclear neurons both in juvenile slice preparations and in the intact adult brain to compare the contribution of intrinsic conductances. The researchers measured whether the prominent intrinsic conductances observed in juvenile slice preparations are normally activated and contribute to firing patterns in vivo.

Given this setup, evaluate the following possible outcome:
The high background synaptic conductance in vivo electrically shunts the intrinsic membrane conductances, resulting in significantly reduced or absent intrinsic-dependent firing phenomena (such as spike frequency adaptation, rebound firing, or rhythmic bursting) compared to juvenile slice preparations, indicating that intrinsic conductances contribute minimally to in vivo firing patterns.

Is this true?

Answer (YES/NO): YES